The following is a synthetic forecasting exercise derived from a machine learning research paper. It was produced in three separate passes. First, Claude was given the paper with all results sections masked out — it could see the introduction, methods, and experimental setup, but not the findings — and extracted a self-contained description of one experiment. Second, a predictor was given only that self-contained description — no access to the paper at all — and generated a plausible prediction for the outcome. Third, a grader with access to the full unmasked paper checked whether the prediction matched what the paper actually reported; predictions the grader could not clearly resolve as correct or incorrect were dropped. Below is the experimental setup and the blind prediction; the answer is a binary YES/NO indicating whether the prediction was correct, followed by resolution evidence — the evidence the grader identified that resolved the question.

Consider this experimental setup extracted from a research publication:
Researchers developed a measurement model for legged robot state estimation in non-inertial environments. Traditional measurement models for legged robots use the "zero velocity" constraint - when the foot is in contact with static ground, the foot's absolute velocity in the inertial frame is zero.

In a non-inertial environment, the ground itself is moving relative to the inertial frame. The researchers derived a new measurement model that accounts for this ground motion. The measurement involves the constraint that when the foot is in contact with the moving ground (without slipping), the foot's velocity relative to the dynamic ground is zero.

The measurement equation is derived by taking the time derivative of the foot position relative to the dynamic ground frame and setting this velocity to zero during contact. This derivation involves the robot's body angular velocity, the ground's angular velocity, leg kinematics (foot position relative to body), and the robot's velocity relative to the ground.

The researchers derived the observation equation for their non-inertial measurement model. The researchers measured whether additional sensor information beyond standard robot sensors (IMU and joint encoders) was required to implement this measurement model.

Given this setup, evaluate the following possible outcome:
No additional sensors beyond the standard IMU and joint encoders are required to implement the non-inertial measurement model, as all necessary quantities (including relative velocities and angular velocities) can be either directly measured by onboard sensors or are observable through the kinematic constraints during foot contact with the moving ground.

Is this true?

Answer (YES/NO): NO